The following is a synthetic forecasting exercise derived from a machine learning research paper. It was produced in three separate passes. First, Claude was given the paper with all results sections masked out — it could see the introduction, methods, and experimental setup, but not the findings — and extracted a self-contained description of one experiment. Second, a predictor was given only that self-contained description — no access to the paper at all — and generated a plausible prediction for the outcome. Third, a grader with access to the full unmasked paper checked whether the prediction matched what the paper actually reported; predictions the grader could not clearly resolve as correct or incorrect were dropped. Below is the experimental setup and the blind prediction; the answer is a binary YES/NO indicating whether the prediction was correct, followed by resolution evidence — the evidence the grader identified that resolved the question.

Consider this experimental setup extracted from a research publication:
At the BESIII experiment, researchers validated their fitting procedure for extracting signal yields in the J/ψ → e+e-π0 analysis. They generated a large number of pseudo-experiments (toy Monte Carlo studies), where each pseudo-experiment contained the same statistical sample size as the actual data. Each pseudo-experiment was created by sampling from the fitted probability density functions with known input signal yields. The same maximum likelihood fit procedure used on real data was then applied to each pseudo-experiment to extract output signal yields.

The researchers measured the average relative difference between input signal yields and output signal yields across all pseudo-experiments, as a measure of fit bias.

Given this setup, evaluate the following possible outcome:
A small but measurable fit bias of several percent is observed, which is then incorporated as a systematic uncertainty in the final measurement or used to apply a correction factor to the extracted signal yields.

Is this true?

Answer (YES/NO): NO